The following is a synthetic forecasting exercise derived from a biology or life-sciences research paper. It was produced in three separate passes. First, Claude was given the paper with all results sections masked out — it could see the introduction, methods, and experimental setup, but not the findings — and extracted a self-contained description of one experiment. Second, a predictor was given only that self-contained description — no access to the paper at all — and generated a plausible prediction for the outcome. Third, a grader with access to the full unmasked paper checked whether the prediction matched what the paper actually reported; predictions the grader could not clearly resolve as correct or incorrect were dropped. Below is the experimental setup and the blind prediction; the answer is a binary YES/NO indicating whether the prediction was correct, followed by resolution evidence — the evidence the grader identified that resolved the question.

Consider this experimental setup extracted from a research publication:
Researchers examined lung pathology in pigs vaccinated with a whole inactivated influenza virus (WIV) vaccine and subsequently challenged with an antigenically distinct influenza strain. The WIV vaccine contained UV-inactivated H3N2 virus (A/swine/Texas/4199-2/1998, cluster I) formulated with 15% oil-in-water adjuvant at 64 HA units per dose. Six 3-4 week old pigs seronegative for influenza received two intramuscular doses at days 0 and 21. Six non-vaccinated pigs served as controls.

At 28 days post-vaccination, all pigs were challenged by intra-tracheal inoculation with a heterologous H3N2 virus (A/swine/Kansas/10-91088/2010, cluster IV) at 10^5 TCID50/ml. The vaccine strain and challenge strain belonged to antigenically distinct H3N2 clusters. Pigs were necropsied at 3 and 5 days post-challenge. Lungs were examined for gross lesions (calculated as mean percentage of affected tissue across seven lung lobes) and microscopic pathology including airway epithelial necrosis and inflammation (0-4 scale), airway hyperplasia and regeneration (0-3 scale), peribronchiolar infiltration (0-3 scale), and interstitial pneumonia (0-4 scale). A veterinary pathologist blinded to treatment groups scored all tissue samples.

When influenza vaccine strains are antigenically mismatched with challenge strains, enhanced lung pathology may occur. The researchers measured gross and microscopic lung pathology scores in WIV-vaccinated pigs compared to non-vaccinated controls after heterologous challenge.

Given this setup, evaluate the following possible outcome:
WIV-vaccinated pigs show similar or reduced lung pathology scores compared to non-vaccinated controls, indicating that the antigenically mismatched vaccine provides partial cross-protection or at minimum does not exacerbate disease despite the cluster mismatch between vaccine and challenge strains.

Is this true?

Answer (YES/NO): NO